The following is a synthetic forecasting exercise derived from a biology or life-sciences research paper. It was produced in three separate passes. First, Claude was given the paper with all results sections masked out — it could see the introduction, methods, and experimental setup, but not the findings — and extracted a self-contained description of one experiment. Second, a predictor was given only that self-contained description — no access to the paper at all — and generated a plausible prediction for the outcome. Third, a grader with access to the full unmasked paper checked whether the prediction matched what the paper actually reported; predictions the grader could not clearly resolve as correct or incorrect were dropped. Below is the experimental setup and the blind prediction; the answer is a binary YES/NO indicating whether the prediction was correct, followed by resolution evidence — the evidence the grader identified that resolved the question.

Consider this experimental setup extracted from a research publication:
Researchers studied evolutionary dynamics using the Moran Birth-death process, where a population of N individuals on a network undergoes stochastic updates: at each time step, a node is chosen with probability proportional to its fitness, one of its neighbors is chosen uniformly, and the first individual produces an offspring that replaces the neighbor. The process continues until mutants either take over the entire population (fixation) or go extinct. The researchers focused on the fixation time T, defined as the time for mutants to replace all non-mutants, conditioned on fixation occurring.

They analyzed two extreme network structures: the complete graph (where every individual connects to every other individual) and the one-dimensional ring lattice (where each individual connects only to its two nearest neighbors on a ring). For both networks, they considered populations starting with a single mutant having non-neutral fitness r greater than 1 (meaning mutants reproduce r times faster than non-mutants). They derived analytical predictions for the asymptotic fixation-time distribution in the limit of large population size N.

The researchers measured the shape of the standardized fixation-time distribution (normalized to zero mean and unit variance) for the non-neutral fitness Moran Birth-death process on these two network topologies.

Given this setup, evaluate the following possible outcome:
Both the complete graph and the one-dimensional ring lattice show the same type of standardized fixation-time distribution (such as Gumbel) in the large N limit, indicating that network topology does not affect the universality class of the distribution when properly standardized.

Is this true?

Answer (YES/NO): NO